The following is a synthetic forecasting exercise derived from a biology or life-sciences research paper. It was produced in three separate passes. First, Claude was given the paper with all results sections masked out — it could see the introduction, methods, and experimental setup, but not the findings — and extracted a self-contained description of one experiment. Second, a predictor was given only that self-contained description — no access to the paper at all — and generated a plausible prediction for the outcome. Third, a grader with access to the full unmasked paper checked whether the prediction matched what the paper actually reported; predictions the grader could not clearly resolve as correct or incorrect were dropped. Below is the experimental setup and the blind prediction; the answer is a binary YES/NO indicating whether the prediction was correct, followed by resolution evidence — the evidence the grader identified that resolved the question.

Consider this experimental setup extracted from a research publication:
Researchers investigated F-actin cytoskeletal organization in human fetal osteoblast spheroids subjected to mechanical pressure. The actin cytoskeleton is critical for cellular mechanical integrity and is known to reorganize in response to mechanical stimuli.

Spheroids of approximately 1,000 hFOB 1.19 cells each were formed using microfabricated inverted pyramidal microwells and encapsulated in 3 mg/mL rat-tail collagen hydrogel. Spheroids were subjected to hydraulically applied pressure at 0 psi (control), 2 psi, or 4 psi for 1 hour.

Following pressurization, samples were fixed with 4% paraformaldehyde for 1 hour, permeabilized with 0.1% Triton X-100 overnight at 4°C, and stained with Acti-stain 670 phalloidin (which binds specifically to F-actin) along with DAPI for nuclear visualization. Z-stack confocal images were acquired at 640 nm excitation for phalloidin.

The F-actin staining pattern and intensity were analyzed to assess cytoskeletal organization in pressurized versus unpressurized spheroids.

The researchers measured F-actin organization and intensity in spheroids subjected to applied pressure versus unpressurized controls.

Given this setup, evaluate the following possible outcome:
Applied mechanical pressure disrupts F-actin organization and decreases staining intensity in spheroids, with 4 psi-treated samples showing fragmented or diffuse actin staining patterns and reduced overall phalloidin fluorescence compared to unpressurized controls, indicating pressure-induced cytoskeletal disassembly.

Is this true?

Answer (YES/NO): YES